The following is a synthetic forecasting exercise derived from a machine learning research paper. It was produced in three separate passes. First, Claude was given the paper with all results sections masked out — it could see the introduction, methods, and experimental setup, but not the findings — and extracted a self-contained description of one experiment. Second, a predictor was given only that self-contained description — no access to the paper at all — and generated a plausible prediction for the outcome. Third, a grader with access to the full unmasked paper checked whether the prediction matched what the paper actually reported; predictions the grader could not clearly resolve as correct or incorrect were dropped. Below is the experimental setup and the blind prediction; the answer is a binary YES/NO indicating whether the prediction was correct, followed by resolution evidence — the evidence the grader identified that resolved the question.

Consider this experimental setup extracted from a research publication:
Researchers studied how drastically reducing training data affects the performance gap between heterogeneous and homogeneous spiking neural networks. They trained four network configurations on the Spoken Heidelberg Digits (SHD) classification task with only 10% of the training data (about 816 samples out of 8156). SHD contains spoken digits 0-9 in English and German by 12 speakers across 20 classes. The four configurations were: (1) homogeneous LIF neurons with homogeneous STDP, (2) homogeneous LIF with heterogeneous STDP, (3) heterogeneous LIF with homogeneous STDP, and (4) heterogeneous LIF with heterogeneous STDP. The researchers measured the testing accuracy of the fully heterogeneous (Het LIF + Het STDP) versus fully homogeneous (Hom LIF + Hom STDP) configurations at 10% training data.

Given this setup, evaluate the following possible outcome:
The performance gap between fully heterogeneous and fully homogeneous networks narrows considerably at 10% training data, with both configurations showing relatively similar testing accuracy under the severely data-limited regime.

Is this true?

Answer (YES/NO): YES